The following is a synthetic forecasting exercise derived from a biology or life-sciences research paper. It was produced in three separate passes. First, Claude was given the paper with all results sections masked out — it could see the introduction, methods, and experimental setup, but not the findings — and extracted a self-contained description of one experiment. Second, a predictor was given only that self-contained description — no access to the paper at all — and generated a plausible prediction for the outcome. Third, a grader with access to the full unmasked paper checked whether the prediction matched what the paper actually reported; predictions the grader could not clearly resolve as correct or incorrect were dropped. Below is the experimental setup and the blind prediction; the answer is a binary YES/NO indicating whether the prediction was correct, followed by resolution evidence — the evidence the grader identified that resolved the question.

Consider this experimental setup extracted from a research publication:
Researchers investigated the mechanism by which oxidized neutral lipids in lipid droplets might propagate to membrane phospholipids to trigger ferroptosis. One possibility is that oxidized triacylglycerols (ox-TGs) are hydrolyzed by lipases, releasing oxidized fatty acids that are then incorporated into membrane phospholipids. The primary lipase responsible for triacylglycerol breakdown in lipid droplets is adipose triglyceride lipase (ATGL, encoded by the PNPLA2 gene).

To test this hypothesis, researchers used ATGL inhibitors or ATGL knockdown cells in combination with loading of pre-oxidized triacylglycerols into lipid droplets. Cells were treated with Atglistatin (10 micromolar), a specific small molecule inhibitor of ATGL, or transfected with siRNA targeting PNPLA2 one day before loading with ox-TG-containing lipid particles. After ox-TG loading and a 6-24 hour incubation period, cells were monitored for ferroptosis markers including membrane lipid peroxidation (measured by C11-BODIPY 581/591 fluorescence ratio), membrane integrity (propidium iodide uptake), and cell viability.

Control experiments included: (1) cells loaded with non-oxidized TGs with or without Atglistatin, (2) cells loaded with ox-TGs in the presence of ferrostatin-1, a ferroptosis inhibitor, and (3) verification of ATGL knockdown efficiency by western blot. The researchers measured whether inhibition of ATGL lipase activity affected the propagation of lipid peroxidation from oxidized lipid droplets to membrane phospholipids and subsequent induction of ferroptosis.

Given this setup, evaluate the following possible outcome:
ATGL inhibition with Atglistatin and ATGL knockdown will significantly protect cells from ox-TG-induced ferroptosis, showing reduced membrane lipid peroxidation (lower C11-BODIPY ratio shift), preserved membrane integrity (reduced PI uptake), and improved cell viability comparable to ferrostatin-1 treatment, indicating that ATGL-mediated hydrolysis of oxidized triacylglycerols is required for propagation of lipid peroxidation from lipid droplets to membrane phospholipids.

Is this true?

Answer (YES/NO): NO